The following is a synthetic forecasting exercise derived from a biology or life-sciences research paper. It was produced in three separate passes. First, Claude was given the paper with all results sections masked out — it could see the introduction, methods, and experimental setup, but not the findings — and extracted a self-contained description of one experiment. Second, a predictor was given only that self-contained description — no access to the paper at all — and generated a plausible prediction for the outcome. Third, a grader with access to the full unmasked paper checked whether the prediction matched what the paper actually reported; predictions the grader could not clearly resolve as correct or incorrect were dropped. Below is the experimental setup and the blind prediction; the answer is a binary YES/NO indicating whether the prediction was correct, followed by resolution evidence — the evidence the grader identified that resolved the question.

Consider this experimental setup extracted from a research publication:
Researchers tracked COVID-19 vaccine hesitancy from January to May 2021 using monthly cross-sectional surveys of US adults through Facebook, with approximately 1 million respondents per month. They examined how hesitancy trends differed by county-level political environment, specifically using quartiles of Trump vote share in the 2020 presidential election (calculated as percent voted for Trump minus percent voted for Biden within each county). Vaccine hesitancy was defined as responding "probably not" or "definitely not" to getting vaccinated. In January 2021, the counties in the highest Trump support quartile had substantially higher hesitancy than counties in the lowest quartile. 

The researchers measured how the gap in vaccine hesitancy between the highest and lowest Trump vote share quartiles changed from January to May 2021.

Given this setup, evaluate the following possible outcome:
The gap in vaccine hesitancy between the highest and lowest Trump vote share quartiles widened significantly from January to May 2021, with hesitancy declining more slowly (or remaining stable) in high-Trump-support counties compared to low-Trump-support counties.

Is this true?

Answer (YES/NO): NO